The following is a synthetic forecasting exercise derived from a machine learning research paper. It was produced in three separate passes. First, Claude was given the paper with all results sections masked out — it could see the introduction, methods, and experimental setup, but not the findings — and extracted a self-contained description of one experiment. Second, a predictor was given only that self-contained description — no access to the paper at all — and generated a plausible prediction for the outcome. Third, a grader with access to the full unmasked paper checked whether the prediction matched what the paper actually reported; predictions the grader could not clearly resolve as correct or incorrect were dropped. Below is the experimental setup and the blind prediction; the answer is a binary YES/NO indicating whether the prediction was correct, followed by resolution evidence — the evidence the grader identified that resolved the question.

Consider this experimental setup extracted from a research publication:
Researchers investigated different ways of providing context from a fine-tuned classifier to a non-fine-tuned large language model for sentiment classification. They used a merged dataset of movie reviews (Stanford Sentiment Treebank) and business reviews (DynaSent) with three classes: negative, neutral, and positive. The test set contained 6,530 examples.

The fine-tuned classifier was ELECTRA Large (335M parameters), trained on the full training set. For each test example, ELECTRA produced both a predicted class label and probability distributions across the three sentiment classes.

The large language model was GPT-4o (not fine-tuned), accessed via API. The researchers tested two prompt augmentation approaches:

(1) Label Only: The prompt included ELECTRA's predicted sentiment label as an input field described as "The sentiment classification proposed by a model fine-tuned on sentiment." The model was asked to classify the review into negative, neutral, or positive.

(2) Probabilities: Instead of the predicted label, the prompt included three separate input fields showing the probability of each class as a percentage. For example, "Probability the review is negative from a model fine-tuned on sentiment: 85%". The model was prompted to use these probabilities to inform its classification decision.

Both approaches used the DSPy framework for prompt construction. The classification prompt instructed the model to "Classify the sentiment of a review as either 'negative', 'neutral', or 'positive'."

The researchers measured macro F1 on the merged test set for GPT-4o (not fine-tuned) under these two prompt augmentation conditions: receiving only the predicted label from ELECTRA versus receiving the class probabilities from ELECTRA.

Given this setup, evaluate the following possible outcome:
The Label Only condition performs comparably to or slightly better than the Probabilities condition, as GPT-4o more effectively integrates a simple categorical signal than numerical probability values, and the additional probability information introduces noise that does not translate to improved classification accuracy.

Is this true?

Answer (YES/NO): NO